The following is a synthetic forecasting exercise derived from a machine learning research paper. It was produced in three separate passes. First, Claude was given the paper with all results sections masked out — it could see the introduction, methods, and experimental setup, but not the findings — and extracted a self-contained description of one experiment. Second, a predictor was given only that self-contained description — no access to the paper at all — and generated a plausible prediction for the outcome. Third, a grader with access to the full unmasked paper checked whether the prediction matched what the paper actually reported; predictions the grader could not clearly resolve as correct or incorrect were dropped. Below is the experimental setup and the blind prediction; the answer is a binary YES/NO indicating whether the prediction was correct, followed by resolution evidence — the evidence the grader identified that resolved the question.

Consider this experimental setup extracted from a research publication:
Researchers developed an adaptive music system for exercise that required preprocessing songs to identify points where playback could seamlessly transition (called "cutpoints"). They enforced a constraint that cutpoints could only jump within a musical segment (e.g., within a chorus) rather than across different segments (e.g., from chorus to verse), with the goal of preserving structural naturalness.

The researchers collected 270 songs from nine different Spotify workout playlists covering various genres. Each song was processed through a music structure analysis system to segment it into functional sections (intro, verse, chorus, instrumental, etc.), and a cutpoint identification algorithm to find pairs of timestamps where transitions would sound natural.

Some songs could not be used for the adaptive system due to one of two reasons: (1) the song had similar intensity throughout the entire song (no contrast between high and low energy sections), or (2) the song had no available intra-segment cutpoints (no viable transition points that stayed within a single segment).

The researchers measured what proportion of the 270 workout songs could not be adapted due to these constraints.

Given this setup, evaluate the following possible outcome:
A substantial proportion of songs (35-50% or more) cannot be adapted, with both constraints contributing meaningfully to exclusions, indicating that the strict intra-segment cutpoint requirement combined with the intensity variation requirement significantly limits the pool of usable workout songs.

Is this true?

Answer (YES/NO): NO